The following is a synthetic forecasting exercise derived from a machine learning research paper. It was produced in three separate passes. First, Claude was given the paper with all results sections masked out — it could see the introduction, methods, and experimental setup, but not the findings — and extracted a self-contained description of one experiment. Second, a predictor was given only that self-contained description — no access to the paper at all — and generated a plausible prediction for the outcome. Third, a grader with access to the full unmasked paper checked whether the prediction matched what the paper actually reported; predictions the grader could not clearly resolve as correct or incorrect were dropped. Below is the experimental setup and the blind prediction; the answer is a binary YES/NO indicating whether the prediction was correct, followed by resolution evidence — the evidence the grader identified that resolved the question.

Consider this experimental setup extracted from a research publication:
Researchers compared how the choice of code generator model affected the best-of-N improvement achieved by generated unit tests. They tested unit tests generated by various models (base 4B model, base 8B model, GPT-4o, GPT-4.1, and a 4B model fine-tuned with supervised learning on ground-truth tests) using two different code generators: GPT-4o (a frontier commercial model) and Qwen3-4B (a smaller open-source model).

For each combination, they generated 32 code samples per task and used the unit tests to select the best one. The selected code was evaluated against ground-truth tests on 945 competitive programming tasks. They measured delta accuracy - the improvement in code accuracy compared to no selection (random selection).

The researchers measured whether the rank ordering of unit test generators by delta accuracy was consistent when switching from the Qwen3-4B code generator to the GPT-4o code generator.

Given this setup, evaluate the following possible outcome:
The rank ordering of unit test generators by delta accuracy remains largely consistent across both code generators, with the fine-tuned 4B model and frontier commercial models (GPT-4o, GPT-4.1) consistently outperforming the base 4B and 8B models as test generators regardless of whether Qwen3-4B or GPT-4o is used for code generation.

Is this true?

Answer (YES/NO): NO